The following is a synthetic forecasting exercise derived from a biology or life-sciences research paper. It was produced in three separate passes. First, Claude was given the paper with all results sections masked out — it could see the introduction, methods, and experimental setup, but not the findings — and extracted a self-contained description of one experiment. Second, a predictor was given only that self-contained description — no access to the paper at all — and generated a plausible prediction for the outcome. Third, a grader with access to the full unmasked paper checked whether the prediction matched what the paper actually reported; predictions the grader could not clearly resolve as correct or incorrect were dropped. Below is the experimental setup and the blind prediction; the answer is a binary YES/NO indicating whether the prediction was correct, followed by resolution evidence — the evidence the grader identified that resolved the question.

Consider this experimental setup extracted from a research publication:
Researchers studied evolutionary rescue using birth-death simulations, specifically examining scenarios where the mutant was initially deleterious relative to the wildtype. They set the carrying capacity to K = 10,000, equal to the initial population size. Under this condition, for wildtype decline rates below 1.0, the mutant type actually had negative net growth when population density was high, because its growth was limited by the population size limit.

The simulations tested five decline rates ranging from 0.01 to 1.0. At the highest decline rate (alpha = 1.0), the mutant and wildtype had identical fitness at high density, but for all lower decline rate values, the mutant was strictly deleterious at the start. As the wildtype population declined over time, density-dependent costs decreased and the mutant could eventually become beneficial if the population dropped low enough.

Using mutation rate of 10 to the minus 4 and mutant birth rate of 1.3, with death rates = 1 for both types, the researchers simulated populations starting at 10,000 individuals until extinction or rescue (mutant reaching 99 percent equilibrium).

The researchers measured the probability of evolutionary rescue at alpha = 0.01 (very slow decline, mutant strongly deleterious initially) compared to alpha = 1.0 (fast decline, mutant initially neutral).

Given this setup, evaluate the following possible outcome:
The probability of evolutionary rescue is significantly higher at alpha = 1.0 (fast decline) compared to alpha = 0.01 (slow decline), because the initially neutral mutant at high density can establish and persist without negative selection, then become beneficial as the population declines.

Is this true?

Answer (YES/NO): NO